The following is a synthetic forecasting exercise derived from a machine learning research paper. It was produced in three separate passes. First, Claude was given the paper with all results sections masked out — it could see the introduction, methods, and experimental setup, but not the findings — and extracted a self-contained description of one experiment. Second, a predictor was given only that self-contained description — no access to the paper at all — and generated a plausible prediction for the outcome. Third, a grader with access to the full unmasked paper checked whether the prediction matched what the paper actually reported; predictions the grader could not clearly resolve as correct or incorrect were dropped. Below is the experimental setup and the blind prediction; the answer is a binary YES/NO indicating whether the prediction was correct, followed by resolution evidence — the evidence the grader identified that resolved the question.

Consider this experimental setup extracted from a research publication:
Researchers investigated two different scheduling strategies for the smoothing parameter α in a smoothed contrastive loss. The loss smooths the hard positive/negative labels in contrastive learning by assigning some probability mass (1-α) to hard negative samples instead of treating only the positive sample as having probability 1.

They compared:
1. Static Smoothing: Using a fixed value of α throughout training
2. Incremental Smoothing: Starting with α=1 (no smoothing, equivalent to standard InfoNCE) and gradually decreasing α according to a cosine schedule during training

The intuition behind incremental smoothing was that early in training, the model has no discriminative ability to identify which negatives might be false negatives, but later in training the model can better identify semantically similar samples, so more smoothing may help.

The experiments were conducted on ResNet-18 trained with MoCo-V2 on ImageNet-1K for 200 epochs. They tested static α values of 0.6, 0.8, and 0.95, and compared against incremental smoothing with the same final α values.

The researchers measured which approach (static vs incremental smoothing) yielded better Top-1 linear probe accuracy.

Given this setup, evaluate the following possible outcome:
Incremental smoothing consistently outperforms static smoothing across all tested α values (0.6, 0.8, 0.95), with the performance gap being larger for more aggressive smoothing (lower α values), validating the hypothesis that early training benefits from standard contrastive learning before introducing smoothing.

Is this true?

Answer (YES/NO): NO